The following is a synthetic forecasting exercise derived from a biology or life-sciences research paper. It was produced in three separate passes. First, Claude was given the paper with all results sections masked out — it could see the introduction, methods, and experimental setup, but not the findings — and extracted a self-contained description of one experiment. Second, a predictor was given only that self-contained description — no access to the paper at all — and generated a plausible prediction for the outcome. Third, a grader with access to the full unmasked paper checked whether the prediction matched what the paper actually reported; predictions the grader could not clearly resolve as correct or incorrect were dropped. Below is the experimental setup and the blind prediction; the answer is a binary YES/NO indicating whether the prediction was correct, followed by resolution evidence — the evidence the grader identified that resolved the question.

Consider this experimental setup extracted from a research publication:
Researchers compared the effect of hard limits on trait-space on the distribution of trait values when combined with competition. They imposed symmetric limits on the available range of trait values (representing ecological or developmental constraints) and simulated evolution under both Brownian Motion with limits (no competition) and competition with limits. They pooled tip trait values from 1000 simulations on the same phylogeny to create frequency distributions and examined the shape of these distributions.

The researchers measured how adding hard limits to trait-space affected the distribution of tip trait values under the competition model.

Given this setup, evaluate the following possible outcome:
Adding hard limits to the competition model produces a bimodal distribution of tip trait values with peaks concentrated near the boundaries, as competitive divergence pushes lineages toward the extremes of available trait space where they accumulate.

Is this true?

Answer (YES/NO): YES